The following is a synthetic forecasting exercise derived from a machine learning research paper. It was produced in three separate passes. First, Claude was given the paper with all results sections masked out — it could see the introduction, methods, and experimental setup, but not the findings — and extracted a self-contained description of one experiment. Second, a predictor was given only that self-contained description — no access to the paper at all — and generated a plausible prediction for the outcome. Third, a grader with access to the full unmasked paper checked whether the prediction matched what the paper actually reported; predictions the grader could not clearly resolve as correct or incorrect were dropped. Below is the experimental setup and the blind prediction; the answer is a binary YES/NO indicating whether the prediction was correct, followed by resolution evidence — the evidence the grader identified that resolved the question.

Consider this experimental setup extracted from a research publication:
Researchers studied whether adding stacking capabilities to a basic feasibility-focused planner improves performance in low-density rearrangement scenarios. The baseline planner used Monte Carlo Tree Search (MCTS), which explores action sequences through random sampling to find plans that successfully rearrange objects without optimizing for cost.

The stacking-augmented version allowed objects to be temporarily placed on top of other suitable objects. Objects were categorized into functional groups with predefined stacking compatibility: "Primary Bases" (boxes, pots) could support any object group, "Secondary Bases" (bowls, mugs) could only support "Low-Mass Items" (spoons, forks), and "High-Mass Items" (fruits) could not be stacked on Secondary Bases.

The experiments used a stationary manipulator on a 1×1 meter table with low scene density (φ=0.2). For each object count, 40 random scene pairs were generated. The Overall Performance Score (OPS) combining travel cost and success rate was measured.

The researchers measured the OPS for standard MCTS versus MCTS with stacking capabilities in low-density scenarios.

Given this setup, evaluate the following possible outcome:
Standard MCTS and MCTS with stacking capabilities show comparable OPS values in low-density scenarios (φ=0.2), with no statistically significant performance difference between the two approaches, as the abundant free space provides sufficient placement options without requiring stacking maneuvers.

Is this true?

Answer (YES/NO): YES